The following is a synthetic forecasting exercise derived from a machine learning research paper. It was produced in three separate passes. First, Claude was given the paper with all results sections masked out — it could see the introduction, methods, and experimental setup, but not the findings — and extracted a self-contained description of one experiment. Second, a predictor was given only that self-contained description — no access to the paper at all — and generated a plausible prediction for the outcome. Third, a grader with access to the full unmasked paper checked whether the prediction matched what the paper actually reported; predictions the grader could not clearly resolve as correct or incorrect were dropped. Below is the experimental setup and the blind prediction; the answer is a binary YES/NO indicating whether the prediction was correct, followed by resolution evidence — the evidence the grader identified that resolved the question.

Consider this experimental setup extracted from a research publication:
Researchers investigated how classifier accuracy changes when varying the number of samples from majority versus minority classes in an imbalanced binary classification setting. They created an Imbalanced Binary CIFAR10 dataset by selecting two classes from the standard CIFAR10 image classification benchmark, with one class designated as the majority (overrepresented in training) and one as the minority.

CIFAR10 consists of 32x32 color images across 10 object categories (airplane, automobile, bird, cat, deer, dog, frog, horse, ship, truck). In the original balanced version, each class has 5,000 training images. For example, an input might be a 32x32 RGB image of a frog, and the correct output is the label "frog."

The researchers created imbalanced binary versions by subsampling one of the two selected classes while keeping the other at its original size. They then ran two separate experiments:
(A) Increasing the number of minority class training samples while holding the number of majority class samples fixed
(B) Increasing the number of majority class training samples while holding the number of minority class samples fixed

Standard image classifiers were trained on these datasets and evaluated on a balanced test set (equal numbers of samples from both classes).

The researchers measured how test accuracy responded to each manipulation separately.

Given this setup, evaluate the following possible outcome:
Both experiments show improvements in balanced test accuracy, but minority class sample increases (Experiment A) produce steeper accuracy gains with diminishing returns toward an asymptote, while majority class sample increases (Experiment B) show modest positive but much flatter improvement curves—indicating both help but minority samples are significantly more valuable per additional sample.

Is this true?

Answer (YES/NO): NO